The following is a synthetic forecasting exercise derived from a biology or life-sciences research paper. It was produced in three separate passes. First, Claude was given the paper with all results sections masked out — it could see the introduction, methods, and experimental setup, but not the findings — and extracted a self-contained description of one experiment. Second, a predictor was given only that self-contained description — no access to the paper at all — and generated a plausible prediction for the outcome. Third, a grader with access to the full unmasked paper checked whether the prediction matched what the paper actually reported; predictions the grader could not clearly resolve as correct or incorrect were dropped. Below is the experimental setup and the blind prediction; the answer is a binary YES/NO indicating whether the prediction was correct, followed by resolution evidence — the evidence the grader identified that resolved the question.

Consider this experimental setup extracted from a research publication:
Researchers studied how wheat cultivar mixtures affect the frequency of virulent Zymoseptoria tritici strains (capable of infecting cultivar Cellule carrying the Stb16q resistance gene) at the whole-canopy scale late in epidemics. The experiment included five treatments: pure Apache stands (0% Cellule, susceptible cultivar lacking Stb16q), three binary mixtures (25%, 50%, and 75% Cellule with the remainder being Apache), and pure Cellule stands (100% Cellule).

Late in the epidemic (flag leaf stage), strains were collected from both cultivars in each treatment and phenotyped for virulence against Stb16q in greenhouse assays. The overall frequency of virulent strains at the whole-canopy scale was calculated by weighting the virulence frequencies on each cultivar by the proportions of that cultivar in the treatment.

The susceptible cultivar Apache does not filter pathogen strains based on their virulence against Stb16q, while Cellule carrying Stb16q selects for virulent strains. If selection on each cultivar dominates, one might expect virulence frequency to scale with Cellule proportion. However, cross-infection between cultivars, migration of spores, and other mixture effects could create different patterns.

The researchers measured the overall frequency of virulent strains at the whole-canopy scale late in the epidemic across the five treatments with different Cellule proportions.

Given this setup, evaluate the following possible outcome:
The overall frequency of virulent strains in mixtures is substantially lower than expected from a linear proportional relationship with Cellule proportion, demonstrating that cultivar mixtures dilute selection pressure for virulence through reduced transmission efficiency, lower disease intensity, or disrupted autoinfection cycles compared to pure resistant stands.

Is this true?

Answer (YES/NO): NO